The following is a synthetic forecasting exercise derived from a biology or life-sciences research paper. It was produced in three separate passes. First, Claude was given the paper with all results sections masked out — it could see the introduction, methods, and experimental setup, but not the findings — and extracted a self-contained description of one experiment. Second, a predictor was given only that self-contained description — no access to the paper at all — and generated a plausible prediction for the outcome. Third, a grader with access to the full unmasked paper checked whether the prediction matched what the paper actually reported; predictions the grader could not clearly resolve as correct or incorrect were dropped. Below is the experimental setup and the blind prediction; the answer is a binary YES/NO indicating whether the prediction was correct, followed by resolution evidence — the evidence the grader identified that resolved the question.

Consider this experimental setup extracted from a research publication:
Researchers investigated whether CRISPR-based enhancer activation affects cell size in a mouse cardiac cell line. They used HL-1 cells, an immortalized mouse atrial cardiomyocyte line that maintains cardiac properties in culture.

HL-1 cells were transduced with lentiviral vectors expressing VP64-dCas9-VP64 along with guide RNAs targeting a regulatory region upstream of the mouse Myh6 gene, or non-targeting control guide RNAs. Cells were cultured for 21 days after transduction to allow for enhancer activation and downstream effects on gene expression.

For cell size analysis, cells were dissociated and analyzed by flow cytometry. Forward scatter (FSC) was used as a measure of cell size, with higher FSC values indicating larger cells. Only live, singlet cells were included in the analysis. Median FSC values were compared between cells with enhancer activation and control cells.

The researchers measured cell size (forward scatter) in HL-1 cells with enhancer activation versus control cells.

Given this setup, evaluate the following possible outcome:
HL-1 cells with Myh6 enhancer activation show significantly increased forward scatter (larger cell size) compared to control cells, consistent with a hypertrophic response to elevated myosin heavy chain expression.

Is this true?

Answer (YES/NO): NO